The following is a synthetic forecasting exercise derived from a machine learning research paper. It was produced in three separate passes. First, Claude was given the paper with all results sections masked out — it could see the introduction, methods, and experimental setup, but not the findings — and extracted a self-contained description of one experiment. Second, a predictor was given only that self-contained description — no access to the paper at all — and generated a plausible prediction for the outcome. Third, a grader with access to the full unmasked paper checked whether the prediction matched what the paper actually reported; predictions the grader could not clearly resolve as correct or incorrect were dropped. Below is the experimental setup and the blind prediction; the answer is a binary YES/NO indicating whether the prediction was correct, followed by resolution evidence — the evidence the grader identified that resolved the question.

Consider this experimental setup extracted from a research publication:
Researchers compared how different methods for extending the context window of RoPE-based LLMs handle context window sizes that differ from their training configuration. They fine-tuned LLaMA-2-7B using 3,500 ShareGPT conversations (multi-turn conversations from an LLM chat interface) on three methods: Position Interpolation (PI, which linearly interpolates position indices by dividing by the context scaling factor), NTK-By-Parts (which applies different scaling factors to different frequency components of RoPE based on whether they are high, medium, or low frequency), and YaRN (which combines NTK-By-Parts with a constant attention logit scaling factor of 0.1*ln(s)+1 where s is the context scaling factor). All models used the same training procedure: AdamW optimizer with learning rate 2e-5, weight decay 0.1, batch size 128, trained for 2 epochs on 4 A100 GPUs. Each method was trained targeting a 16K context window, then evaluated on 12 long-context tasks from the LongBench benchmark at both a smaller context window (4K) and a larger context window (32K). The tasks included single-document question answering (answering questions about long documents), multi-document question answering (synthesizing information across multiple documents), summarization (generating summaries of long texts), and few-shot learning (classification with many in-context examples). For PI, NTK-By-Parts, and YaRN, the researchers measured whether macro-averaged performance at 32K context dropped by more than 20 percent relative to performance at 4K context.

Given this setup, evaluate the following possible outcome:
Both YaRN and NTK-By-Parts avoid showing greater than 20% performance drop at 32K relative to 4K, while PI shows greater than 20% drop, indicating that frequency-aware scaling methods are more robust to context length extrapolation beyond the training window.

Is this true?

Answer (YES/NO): NO